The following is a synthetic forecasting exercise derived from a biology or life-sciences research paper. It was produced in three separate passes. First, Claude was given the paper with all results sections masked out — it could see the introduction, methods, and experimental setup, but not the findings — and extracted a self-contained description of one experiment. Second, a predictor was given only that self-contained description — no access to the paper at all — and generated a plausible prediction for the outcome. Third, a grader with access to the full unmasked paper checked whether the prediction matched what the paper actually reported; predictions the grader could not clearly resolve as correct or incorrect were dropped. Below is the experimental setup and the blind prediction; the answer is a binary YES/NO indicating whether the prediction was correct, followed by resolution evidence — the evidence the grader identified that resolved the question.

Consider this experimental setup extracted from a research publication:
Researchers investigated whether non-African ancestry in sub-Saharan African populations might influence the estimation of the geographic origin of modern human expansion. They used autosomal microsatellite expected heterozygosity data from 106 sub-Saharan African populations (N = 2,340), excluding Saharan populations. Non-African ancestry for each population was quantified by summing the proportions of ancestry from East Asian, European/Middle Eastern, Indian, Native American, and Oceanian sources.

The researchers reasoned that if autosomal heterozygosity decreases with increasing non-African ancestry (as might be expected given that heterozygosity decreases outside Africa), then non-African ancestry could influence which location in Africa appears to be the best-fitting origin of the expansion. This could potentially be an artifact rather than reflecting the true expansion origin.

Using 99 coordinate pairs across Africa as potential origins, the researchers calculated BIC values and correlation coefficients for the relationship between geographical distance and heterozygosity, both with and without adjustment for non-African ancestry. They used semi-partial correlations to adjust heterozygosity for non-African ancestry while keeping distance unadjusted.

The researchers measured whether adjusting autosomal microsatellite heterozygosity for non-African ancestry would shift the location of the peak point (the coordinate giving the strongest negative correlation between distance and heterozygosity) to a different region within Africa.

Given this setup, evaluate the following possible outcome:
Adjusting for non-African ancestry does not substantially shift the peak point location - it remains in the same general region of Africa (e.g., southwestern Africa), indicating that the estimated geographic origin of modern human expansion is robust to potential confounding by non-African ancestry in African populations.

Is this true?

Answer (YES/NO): YES